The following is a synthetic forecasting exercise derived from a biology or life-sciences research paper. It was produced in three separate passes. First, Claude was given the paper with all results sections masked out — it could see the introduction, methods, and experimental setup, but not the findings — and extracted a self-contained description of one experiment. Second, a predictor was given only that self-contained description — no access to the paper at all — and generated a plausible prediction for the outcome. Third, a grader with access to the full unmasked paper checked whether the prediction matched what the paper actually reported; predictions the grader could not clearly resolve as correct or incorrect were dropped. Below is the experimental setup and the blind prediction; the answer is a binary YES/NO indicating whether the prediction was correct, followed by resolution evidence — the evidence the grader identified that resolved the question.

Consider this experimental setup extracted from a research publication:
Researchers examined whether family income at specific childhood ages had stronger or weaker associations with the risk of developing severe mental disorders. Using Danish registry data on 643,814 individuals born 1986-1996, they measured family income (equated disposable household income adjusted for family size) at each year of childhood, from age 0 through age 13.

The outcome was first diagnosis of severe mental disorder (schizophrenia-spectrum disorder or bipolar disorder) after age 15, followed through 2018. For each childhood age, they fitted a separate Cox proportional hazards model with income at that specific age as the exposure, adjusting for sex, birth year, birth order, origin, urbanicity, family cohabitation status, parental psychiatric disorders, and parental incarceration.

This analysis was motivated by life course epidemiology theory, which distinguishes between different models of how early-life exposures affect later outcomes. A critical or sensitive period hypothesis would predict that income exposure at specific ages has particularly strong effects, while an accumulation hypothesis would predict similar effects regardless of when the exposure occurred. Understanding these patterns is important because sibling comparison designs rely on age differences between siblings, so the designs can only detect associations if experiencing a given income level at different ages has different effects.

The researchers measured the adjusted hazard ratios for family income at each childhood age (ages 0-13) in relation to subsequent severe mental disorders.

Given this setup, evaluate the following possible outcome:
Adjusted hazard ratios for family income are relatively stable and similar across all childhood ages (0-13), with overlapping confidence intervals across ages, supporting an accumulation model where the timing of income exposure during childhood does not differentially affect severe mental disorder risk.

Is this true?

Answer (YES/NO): YES